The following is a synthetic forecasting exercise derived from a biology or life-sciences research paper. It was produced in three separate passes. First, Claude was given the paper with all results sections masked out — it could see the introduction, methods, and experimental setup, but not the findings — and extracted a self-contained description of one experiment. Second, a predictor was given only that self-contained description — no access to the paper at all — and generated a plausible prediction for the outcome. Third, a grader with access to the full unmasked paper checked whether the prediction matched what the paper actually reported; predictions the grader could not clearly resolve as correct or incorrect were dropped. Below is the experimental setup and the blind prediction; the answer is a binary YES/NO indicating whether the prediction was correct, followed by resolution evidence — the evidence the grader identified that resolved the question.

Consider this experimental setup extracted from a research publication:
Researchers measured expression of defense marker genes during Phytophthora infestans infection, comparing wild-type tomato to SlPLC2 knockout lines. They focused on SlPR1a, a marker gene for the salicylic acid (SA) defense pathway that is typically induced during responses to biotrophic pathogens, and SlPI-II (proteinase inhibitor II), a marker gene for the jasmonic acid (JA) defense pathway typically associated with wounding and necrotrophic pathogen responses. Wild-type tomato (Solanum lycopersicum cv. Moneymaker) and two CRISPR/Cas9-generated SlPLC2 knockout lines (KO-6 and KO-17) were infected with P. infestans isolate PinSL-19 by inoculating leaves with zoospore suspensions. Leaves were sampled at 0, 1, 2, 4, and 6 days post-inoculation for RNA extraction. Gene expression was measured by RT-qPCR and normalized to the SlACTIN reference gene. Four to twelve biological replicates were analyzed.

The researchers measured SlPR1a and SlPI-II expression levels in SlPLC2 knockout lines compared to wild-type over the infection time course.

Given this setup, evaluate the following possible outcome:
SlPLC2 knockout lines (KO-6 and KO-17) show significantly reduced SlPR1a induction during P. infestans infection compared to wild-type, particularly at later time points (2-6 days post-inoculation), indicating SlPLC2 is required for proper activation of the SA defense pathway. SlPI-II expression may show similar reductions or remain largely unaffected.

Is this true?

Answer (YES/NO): YES